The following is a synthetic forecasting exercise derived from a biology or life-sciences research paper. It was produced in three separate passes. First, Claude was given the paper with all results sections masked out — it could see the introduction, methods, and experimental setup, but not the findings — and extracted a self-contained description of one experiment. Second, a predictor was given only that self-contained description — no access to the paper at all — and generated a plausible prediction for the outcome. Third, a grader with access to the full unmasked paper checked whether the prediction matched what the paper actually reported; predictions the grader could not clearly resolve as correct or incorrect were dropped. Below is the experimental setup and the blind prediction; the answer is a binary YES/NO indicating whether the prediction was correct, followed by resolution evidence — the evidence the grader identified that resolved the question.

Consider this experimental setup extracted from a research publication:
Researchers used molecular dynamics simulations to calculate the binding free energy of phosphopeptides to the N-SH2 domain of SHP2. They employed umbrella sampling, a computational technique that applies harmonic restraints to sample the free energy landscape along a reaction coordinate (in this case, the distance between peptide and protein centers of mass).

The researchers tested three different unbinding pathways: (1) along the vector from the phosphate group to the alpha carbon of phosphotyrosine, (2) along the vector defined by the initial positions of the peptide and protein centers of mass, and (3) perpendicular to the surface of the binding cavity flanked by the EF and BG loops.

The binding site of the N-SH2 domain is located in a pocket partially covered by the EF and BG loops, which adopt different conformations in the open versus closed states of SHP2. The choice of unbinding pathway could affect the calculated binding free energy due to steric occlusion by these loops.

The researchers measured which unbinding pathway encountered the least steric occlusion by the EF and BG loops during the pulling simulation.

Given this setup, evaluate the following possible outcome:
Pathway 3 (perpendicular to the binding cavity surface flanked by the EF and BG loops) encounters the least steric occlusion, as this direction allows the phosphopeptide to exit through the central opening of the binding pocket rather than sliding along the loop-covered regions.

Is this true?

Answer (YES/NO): YES